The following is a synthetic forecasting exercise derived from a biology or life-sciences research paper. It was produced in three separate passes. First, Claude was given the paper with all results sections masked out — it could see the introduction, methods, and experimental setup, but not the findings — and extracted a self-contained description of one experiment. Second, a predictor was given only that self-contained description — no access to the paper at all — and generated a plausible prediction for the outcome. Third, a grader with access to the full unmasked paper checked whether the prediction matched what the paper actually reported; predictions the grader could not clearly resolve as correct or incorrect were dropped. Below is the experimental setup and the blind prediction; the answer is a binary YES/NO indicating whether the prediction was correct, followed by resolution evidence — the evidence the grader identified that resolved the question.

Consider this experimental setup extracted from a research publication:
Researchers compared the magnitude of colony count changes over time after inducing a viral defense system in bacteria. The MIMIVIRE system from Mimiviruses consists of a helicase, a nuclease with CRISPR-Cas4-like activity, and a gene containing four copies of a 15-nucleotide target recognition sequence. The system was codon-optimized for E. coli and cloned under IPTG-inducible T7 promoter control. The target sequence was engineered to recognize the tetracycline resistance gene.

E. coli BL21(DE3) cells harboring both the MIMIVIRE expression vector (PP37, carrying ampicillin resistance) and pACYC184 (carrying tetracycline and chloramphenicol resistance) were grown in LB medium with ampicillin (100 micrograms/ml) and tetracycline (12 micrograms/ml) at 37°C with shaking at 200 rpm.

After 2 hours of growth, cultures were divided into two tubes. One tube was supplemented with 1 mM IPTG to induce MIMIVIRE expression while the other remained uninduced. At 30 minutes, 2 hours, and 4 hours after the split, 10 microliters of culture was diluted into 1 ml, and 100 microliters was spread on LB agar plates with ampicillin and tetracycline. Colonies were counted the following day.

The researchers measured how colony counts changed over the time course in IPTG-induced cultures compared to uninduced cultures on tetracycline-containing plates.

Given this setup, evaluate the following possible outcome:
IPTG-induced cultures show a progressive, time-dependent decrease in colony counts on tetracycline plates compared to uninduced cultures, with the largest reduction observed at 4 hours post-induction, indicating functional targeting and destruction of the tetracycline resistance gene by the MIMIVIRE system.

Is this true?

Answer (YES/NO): YES